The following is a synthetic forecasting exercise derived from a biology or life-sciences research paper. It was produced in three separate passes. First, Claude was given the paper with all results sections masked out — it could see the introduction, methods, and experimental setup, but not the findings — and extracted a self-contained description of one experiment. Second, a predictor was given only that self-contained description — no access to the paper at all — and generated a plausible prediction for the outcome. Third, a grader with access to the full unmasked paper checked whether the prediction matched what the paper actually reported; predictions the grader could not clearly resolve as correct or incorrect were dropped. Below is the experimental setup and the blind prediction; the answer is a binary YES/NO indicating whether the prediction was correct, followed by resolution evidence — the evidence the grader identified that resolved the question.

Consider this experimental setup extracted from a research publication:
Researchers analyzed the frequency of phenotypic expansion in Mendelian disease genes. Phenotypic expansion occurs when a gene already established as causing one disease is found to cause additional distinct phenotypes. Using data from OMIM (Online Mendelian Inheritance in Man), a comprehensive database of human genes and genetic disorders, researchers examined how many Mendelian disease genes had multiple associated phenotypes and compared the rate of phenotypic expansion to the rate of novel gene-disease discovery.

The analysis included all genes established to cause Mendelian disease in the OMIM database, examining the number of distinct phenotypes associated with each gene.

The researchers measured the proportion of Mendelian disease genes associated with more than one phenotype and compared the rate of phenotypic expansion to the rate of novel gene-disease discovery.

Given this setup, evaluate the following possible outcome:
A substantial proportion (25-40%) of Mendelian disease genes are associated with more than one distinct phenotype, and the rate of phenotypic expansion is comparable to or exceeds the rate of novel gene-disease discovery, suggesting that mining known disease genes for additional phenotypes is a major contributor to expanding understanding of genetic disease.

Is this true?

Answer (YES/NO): NO